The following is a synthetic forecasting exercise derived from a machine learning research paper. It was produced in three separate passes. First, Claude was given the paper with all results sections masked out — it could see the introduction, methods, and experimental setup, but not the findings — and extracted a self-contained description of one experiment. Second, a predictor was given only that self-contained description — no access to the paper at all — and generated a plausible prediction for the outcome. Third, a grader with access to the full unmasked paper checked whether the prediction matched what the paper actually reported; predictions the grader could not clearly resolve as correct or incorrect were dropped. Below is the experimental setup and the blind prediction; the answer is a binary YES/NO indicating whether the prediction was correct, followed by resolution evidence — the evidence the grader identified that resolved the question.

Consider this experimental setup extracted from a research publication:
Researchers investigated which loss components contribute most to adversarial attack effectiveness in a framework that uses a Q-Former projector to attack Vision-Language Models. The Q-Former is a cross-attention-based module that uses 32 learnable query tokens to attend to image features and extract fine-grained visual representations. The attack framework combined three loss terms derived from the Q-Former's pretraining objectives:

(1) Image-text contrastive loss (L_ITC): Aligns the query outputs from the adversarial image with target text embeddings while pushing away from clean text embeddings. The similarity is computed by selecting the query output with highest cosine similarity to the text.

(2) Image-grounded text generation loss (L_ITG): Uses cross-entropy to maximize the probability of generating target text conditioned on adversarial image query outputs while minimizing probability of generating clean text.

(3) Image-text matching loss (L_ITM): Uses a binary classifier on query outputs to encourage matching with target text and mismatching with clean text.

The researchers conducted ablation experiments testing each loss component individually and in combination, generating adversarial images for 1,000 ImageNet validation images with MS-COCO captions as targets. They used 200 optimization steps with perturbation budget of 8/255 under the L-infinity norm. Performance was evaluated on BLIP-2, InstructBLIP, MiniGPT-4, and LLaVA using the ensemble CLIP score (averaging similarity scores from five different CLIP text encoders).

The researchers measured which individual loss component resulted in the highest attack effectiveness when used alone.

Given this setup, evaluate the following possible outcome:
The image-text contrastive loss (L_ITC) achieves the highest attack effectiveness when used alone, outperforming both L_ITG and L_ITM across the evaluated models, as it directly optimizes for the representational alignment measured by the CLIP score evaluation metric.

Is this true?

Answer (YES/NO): NO